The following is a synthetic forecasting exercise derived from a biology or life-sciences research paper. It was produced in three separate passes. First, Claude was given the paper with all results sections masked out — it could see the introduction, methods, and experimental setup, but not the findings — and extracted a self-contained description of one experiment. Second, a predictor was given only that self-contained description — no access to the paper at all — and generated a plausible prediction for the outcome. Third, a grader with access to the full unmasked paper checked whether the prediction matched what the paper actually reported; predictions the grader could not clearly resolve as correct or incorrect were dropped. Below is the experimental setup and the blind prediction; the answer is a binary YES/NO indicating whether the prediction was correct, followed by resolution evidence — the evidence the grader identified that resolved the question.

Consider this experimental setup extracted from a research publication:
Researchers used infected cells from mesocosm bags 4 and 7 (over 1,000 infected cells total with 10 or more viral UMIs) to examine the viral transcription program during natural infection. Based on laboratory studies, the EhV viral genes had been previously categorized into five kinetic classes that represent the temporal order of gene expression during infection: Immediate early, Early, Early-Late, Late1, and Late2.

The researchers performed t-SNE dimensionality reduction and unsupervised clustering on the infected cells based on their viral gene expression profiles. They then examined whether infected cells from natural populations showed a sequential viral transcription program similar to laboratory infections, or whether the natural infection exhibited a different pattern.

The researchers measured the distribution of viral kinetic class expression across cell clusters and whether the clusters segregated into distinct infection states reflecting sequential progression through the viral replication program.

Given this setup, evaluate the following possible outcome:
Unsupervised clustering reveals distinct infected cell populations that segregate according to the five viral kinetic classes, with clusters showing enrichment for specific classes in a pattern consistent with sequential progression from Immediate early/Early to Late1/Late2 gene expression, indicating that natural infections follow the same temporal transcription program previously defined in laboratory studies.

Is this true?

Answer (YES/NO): YES